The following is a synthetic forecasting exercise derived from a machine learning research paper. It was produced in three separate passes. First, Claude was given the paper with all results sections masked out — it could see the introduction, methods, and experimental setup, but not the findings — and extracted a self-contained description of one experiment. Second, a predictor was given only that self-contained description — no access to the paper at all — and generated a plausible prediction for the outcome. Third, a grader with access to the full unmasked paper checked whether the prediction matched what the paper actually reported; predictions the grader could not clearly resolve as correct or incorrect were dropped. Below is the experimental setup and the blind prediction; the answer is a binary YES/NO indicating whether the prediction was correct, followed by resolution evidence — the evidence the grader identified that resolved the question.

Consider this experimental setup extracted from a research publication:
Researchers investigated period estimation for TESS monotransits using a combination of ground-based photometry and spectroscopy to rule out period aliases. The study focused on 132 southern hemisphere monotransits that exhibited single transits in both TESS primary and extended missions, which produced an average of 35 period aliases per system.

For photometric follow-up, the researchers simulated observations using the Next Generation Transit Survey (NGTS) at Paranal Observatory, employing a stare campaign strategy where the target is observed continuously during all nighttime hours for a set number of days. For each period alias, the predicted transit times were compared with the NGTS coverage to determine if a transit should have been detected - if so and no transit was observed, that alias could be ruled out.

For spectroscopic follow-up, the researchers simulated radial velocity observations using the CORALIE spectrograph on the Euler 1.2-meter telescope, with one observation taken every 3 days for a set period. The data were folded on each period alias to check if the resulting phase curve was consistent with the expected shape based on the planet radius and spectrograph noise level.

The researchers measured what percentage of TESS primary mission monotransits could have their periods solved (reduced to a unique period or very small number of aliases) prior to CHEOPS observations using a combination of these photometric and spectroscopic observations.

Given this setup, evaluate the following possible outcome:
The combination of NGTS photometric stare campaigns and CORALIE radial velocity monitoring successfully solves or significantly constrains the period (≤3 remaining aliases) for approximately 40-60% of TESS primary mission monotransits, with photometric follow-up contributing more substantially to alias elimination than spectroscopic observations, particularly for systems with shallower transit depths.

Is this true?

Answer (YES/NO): NO